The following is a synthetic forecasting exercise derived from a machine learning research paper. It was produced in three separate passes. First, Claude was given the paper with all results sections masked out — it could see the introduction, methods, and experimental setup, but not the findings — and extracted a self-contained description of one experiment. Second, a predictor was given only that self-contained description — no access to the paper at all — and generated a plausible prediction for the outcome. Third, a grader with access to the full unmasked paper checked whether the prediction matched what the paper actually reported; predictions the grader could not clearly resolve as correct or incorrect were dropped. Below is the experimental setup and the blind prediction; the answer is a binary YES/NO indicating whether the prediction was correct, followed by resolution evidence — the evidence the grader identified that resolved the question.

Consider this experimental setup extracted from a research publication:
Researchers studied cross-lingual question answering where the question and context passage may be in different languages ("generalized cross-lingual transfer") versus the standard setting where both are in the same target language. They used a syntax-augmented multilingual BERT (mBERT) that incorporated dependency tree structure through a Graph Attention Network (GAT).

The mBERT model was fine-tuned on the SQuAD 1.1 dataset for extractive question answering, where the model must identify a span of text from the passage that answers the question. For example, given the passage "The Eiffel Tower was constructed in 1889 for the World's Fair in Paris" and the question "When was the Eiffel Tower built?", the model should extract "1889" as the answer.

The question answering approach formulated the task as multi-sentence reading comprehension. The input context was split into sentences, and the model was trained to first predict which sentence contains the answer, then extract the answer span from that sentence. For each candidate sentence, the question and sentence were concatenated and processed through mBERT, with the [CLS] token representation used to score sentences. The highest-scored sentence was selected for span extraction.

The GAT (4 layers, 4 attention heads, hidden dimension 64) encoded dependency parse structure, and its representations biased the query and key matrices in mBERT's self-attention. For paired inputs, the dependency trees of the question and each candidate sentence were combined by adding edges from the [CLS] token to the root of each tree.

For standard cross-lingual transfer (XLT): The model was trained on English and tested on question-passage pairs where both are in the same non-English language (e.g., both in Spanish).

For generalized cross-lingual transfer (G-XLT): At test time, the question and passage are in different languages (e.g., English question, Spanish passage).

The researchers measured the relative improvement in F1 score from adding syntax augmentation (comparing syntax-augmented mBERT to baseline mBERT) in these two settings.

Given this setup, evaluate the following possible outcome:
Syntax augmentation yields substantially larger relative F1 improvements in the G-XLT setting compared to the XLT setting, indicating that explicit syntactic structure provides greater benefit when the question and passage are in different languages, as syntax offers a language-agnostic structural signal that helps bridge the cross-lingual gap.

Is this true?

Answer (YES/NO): YES